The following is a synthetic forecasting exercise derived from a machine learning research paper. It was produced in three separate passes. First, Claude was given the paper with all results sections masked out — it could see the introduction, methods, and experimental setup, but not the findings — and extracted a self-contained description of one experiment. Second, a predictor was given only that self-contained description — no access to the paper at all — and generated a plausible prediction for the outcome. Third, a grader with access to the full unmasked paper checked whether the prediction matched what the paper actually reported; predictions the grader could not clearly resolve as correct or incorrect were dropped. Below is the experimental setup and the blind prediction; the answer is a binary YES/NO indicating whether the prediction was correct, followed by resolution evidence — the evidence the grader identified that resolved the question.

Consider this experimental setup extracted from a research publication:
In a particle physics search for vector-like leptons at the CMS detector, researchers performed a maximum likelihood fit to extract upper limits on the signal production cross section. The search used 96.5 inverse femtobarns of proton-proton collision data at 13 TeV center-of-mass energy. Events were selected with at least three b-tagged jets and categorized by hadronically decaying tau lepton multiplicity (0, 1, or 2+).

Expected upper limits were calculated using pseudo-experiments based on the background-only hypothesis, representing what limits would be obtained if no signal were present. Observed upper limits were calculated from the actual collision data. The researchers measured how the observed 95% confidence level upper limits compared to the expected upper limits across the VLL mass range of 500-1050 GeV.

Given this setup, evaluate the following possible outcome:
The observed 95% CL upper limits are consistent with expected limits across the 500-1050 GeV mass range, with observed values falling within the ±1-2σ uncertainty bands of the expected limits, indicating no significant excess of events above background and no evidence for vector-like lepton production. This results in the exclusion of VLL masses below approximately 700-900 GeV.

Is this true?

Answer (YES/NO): NO